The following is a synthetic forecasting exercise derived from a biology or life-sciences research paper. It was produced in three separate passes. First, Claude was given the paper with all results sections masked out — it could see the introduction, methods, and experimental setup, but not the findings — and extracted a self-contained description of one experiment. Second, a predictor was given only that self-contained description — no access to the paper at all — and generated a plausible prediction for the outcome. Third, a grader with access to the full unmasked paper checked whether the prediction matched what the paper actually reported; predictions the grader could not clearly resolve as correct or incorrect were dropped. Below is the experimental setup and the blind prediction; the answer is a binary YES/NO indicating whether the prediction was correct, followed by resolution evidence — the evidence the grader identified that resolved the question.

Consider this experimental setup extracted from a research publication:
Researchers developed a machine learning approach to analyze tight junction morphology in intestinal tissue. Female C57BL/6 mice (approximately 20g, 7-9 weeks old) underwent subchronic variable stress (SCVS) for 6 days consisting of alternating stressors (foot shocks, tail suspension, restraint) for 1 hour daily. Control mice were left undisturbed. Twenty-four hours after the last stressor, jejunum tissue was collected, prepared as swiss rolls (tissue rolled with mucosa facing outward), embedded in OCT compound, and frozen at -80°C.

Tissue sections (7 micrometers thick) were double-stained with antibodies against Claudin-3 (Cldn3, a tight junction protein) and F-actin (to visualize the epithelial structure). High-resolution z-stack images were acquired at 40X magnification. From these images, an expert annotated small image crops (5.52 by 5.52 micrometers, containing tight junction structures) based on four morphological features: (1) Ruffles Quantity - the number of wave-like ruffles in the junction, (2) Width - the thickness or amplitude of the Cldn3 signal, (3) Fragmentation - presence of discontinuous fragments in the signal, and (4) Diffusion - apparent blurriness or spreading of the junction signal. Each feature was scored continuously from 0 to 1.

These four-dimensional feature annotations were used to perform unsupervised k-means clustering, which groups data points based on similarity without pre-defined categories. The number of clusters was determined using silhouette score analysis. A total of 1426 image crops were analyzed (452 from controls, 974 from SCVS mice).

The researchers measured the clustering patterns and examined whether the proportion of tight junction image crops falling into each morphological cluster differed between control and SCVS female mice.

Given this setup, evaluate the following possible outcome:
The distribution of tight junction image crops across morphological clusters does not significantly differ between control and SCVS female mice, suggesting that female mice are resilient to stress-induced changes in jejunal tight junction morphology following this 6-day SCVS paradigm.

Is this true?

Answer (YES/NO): NO